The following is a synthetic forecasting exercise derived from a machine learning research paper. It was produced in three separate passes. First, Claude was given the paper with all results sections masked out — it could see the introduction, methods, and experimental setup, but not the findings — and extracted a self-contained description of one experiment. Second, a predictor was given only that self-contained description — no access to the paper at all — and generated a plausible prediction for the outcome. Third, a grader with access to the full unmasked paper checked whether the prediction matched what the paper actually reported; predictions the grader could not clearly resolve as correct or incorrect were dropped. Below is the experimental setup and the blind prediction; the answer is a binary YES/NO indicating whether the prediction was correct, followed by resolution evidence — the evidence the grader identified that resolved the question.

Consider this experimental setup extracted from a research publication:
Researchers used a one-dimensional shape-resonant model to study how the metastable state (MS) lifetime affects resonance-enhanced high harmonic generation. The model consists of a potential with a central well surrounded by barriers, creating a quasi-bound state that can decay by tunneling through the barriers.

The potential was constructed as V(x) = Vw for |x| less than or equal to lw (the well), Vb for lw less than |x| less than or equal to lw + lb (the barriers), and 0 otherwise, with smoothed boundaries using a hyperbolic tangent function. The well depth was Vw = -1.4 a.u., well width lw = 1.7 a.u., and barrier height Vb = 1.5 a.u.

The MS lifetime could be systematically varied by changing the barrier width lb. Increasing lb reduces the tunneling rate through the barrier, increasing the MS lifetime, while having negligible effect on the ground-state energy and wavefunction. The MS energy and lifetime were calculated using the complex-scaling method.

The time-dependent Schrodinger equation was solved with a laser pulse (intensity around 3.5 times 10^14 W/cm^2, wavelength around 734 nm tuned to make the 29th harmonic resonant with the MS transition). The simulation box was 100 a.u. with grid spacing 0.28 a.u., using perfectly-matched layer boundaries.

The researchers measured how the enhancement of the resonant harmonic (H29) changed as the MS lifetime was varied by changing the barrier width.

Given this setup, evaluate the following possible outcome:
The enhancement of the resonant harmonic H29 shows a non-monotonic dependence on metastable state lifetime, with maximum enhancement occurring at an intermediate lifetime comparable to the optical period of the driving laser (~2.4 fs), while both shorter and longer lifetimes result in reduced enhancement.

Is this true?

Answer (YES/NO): NO